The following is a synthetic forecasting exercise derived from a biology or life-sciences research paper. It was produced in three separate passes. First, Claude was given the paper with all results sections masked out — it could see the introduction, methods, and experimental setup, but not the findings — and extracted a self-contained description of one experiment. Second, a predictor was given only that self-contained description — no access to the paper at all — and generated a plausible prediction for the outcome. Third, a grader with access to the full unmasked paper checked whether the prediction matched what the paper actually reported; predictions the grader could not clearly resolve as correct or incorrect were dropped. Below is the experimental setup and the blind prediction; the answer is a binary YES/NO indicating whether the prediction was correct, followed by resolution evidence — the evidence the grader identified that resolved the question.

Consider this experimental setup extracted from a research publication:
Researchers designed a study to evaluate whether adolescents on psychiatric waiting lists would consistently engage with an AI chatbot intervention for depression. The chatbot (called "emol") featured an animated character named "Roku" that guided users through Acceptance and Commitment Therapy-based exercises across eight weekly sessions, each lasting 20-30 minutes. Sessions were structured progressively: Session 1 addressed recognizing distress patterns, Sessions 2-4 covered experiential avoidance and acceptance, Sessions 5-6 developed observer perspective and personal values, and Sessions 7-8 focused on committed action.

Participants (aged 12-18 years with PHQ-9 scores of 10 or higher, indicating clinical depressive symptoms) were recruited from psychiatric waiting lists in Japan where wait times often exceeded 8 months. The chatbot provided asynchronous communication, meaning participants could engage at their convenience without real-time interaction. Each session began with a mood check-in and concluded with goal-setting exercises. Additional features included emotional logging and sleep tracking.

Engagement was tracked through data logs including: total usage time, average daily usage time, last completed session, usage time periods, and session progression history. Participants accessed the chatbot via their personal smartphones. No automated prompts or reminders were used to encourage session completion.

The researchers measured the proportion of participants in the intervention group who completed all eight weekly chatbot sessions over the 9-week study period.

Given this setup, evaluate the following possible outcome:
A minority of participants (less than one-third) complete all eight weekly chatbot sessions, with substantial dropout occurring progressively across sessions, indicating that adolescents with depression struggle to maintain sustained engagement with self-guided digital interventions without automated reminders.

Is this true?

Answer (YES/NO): NO